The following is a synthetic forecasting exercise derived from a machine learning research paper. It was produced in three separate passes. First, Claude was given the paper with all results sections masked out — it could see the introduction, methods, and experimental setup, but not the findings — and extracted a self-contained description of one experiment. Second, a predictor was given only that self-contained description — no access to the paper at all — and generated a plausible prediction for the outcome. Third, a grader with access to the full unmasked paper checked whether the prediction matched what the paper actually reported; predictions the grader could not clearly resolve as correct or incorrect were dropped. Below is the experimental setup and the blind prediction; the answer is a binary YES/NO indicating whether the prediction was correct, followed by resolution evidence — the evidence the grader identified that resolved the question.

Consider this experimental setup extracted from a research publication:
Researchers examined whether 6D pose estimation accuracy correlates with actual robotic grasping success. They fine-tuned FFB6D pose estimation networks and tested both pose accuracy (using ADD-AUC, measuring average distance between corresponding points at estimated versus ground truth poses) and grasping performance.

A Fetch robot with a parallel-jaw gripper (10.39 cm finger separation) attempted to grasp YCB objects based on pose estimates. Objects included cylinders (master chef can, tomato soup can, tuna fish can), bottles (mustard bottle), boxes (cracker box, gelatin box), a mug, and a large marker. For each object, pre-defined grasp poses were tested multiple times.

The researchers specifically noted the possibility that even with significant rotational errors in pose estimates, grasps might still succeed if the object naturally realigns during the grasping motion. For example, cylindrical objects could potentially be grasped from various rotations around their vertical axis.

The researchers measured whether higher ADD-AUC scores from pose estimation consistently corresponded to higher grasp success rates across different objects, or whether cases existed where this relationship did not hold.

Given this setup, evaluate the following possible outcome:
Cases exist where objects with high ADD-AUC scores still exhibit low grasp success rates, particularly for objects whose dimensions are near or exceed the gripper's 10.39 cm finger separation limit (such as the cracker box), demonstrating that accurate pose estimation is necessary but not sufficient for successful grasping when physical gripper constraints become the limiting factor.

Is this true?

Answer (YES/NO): NO